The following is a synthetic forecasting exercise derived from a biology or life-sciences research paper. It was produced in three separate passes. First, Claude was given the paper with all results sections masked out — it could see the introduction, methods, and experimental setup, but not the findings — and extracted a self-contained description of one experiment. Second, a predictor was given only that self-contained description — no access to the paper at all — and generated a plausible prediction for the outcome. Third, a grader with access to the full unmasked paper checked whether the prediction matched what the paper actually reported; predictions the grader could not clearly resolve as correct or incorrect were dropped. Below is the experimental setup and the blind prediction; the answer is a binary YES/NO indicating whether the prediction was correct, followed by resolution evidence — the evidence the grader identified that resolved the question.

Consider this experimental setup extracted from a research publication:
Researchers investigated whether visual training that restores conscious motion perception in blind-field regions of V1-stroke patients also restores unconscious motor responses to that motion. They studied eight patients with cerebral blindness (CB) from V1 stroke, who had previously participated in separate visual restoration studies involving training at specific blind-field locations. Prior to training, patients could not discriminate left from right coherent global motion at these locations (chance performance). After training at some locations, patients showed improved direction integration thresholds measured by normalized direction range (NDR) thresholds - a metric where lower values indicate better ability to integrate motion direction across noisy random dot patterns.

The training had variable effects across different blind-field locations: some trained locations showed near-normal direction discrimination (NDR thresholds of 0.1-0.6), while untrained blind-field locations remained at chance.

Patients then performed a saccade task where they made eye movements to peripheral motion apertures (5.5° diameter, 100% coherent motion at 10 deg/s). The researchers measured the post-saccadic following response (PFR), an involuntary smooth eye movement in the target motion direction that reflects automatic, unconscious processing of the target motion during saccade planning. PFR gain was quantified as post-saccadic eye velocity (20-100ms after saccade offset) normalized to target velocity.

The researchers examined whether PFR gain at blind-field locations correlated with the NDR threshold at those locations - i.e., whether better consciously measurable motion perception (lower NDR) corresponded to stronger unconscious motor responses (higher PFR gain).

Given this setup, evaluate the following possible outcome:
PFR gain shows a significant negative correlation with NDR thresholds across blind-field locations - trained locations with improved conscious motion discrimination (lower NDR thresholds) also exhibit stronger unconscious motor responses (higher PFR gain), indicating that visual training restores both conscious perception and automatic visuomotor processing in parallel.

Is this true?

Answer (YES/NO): NO